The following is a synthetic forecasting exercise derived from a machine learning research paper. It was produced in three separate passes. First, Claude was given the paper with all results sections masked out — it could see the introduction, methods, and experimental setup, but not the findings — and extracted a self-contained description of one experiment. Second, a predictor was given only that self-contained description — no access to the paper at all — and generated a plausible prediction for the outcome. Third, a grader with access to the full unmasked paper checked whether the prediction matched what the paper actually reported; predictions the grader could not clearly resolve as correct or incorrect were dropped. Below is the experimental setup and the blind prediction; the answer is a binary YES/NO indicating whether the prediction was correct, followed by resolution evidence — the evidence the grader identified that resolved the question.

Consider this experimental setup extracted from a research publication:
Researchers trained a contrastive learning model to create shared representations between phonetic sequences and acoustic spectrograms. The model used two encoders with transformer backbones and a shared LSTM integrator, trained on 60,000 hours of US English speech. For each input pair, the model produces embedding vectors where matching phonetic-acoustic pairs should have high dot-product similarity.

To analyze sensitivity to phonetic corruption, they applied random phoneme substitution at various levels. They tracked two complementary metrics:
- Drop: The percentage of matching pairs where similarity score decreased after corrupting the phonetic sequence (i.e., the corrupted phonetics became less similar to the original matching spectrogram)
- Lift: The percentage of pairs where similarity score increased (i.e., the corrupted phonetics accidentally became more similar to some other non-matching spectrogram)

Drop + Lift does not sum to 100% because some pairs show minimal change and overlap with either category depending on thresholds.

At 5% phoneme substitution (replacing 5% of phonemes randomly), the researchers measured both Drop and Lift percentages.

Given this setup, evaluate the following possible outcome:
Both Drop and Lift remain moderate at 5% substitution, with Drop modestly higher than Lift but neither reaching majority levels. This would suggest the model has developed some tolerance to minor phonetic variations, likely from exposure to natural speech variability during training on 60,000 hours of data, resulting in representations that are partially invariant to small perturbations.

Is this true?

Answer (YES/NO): NO